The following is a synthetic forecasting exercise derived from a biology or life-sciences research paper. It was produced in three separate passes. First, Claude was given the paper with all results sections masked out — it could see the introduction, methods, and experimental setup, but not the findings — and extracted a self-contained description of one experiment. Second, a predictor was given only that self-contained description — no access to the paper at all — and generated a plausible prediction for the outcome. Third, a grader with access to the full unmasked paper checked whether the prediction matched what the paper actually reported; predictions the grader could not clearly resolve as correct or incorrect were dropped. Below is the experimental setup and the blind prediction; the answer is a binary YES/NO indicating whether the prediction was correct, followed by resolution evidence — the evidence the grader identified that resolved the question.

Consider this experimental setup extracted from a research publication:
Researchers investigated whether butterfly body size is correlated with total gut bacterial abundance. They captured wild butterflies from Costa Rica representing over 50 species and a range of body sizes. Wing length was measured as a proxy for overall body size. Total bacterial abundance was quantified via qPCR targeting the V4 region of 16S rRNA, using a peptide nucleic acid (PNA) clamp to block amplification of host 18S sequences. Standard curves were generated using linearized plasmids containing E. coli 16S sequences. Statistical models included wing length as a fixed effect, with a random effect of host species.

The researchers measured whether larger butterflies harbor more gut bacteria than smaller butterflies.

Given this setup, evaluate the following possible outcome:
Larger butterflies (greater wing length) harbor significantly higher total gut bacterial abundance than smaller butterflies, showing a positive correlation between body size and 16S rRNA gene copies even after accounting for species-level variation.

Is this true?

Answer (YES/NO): YES